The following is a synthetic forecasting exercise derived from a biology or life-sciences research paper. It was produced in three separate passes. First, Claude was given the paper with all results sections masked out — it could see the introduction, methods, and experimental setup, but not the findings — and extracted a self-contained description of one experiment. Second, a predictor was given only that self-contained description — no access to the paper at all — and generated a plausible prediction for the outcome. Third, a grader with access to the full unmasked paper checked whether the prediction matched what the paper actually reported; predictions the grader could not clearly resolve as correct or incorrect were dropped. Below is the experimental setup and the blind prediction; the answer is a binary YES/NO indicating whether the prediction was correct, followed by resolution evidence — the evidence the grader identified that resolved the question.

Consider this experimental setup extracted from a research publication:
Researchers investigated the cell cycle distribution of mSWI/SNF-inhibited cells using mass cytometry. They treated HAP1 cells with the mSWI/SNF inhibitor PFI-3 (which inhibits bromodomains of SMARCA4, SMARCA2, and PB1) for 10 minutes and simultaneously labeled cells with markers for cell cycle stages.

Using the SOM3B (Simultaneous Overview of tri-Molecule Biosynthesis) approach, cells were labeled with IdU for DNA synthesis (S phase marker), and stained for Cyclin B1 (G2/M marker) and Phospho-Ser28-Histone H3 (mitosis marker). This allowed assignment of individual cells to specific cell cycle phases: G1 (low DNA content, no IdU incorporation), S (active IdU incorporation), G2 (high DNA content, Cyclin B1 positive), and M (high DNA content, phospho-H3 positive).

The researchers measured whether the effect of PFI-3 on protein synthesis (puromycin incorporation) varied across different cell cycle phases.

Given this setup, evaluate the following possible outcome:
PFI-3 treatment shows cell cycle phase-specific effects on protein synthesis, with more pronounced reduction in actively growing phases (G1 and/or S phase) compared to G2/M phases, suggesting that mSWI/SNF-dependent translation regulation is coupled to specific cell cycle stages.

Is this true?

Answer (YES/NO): NO